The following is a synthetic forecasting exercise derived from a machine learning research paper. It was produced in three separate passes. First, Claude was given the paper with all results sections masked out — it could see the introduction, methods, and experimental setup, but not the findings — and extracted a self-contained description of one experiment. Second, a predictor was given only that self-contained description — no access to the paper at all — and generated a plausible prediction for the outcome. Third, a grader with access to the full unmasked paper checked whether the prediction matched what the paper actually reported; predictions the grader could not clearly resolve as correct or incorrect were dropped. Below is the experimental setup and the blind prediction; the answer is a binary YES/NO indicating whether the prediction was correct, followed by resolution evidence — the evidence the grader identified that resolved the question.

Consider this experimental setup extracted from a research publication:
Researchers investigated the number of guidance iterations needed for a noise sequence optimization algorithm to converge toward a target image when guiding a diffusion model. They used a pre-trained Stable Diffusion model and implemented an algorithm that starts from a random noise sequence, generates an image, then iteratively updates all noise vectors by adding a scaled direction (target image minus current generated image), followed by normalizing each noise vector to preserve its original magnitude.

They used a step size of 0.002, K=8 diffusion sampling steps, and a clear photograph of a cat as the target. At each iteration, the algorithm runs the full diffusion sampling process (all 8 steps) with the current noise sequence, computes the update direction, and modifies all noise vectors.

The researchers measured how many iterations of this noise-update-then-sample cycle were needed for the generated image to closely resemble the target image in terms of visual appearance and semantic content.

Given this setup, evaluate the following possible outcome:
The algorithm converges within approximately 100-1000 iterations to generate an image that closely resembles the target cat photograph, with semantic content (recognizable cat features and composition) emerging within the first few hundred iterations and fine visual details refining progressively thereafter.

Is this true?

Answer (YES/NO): NO